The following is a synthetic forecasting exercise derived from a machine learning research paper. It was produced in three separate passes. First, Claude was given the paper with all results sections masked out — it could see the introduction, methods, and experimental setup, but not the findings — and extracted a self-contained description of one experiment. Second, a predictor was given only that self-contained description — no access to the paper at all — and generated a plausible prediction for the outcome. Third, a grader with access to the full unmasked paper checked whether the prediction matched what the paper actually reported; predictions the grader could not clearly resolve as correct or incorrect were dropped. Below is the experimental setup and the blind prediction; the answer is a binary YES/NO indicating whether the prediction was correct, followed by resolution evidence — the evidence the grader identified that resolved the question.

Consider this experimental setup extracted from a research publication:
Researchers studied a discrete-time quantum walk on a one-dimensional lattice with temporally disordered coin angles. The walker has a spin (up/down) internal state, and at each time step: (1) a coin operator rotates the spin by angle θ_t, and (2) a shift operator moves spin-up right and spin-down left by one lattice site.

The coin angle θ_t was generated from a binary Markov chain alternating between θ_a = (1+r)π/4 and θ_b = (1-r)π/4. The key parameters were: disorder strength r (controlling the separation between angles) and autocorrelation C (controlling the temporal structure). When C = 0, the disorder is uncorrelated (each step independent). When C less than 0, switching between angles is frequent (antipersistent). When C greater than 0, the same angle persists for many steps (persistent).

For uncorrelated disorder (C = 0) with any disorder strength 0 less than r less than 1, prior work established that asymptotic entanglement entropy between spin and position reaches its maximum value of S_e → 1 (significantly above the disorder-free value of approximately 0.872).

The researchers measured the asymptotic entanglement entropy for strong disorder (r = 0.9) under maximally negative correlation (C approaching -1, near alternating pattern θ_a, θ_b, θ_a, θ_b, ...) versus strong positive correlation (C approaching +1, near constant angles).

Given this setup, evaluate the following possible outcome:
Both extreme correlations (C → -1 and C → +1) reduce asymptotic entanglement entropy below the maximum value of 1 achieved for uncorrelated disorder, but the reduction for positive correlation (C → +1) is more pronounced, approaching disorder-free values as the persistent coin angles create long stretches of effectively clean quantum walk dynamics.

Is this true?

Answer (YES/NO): NO